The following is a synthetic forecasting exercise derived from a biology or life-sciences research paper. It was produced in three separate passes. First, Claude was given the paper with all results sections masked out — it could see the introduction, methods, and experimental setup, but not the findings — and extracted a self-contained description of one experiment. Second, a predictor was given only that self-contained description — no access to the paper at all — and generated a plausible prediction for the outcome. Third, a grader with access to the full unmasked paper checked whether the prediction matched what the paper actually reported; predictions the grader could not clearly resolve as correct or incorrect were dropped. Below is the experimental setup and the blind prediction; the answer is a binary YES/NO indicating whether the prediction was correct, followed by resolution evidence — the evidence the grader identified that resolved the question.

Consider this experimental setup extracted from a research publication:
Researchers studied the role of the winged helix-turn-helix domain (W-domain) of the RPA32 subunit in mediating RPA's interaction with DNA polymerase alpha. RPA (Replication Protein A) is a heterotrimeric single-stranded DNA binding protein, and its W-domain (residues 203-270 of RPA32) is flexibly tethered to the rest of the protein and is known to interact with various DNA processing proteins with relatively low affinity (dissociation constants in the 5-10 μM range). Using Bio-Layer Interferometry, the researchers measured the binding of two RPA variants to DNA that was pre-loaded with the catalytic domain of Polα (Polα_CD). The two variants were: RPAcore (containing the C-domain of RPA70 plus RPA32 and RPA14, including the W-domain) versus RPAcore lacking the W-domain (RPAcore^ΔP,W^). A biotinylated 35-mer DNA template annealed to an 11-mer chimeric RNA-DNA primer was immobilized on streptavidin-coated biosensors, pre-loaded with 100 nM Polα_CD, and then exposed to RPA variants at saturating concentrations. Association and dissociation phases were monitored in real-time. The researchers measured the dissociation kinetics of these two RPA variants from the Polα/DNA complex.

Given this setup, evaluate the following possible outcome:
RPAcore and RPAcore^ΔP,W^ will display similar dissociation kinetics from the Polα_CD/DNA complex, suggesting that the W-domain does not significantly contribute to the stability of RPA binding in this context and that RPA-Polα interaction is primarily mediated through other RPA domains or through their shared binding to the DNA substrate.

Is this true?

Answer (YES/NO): NO